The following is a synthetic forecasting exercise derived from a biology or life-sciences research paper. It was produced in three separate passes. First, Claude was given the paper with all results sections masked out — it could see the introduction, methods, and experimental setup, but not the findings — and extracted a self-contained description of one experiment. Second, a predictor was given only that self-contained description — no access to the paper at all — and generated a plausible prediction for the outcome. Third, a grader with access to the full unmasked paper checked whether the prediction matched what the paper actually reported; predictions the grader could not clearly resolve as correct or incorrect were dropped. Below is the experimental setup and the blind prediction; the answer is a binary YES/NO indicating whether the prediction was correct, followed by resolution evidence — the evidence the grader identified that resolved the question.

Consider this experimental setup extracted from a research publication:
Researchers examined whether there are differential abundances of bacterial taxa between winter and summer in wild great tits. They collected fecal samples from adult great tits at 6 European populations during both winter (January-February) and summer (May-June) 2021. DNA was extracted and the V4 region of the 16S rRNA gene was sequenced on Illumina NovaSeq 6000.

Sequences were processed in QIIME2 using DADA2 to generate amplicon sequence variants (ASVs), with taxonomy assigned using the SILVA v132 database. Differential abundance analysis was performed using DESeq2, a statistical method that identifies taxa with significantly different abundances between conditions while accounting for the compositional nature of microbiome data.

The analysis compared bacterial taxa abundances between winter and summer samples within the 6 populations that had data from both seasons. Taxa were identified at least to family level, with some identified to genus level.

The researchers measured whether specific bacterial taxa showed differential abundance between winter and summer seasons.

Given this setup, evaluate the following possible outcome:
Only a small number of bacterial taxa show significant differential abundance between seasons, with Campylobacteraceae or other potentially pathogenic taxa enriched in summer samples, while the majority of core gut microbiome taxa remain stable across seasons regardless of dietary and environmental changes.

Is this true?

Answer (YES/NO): NO